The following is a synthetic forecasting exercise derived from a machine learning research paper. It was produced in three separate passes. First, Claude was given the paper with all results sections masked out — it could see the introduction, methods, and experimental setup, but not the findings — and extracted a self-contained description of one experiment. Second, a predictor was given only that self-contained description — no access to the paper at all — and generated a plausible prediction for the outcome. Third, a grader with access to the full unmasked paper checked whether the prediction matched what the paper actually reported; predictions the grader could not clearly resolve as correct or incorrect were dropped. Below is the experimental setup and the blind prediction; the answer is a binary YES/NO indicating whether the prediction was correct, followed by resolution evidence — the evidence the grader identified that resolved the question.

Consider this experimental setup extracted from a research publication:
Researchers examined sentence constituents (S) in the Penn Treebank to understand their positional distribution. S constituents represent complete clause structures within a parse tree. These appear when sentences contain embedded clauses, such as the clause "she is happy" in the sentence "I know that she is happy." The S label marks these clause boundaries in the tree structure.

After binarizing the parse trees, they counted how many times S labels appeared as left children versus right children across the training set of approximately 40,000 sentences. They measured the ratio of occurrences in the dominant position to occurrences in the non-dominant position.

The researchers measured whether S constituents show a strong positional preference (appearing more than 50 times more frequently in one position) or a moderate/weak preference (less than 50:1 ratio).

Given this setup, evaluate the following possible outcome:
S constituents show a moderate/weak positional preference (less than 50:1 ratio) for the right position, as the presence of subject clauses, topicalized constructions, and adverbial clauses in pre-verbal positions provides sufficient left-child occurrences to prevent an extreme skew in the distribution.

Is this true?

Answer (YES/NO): NO